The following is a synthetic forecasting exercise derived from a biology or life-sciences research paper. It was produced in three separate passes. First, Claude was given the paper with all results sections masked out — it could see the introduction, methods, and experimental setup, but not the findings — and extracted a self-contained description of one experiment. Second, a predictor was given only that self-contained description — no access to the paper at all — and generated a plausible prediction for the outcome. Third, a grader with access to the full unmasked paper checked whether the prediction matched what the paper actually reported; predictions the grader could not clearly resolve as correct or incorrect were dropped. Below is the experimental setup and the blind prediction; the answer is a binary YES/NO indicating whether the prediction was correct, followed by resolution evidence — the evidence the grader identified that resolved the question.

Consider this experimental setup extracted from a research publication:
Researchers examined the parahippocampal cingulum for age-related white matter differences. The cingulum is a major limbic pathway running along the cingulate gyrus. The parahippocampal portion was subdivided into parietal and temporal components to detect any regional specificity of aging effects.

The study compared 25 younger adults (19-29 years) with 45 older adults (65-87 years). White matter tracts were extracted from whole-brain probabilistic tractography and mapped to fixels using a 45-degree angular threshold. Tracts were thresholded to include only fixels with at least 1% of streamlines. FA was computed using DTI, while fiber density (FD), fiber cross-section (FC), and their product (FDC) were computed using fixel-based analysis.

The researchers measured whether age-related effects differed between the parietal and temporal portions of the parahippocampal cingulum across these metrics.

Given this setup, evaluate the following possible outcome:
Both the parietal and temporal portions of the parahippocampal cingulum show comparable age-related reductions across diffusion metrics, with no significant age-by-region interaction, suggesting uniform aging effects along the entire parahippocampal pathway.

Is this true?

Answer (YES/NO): NO